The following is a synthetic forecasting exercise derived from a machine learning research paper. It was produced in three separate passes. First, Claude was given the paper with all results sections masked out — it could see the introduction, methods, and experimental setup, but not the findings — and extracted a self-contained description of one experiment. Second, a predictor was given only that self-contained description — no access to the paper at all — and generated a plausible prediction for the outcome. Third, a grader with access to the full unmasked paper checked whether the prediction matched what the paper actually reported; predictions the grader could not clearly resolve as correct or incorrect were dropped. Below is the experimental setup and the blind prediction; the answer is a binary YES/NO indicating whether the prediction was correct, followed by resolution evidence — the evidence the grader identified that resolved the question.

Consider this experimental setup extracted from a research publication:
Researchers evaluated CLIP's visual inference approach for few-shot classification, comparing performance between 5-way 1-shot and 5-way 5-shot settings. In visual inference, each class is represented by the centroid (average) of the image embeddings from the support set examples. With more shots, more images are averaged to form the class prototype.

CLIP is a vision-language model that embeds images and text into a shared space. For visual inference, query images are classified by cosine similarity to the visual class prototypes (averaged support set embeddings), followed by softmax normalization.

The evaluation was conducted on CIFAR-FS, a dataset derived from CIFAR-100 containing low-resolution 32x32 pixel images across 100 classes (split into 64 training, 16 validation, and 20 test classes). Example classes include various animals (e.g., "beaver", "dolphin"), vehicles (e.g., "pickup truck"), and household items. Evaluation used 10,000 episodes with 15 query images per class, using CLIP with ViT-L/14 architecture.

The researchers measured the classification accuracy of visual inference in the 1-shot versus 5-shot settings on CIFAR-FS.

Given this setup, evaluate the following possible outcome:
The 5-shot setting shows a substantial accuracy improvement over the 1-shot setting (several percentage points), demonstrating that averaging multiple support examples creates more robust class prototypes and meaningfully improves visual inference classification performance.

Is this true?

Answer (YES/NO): YES